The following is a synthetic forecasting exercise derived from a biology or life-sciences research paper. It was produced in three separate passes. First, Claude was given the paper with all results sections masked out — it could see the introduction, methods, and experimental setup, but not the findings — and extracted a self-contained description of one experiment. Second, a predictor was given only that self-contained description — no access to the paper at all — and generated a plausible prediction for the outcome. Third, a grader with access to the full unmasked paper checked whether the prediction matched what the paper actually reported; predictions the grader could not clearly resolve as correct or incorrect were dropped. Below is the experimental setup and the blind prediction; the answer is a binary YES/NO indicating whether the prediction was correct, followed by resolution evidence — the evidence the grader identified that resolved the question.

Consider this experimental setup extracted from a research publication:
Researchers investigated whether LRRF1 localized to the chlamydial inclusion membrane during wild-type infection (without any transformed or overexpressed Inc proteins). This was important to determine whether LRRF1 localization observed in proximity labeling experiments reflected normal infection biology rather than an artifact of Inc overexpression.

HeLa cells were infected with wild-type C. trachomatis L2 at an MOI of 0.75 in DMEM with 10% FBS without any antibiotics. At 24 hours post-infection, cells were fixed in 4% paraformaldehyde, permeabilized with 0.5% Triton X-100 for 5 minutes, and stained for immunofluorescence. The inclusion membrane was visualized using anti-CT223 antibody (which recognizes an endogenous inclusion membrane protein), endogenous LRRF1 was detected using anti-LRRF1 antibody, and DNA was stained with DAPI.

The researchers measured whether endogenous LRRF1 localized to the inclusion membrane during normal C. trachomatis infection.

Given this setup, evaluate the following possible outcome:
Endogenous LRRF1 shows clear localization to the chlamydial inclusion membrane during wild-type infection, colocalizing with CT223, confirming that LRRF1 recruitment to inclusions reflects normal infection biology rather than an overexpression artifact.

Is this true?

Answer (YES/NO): YES